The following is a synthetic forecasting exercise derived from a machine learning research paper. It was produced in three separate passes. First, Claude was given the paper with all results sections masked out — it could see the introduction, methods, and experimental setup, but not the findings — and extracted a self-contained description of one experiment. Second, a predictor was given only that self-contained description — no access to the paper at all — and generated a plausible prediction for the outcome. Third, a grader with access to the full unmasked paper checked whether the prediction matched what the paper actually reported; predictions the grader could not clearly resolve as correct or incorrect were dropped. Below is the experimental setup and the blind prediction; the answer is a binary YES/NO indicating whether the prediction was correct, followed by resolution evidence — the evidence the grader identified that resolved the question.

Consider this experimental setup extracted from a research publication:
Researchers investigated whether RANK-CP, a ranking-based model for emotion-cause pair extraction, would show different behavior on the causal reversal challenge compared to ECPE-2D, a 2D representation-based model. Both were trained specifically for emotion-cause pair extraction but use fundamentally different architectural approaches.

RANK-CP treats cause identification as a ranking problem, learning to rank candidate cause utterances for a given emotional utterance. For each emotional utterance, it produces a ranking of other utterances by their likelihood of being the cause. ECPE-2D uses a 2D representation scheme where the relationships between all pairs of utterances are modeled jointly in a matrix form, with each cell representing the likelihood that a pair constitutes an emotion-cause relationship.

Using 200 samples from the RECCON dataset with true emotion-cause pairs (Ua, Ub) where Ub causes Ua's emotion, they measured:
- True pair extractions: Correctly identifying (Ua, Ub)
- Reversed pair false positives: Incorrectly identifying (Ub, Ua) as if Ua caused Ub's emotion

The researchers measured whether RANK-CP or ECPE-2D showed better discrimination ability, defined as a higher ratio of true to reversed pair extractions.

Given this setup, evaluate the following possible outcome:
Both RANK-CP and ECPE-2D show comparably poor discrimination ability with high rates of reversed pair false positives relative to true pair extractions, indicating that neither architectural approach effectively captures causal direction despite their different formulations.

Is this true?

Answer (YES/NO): YES